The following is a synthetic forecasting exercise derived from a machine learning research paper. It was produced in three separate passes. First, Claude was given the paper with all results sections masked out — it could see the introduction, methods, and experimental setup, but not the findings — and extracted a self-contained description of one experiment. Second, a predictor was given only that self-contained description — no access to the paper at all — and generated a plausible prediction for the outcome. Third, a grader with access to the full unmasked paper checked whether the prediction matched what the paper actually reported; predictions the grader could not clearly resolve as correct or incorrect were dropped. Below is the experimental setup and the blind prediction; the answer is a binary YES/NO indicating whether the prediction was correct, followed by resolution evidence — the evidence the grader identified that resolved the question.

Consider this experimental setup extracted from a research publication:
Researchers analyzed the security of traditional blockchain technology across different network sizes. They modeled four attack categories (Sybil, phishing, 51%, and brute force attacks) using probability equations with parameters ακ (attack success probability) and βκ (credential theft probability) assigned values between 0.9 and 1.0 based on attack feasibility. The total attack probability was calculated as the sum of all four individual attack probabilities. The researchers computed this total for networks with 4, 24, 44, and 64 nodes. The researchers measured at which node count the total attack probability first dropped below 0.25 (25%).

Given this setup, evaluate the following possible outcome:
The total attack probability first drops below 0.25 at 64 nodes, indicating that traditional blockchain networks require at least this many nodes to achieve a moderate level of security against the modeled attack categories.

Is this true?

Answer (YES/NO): NO